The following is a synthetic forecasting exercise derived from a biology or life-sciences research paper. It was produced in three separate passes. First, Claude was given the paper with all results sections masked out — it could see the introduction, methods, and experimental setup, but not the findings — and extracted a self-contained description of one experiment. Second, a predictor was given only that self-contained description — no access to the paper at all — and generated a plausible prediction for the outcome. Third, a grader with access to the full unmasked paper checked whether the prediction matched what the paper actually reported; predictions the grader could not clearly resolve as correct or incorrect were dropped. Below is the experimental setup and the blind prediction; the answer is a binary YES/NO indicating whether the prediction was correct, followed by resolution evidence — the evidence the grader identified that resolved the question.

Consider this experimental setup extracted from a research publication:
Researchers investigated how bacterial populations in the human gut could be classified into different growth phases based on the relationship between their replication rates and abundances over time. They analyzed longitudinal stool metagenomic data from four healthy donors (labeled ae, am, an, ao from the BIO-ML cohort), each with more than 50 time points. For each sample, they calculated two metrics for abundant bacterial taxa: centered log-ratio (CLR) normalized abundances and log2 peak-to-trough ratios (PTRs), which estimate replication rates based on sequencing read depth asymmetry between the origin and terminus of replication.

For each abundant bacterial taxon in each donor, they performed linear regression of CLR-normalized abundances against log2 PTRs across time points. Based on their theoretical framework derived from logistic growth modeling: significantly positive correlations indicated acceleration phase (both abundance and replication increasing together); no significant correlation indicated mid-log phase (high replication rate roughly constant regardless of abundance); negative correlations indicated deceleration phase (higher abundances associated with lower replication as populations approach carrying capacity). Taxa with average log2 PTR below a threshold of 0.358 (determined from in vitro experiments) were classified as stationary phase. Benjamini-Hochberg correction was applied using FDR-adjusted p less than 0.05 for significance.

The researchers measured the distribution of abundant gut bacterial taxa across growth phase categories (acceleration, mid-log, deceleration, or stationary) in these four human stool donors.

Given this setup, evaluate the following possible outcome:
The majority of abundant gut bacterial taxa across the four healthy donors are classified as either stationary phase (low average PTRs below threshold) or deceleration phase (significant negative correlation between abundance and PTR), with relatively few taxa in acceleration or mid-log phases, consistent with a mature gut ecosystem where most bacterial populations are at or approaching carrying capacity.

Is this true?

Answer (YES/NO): NO